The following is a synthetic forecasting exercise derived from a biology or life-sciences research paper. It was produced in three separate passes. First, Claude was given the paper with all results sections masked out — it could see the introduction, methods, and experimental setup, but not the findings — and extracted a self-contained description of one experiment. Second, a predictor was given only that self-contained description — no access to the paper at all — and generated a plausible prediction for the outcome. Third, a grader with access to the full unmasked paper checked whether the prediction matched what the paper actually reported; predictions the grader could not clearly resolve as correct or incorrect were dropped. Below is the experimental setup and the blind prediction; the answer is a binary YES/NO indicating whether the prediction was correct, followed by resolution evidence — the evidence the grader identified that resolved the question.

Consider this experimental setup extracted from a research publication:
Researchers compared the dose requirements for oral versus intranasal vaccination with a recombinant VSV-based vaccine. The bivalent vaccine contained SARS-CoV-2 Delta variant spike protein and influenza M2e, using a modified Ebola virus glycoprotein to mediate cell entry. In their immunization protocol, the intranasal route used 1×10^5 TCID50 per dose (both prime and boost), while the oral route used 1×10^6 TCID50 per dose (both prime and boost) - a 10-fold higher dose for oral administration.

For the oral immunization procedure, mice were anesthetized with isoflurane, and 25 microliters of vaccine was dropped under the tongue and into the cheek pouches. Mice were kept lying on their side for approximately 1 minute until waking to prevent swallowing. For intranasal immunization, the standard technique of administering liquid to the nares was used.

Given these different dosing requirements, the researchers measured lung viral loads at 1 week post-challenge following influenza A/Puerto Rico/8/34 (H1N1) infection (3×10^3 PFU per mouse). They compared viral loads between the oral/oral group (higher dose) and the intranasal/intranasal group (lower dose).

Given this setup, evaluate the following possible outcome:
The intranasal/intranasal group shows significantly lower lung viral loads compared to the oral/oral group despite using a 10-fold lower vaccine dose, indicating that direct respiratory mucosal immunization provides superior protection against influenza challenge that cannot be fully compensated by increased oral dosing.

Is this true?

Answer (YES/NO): NO